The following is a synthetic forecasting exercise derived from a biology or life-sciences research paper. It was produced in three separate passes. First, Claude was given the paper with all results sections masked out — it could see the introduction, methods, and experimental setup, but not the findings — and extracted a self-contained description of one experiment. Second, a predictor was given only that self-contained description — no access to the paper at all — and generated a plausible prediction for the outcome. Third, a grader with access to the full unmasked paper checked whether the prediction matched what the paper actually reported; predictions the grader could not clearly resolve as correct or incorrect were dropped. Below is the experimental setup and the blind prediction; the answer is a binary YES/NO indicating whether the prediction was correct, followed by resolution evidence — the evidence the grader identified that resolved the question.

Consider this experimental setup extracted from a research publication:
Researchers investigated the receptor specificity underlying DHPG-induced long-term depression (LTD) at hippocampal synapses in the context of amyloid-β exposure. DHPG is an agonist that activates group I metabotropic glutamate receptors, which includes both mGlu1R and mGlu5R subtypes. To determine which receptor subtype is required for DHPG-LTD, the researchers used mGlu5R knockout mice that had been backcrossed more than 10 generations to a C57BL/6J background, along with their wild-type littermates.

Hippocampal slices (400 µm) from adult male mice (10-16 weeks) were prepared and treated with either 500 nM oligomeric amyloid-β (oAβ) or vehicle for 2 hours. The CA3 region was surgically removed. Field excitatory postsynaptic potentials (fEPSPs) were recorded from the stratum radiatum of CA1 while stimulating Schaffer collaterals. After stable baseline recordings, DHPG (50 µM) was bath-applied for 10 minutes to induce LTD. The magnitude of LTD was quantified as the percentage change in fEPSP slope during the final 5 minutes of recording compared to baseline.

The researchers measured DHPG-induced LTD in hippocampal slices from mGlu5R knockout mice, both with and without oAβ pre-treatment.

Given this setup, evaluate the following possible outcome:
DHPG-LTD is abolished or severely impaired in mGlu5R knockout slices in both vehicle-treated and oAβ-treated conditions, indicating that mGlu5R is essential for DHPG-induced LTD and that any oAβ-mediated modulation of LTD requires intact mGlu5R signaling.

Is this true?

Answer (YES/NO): YES